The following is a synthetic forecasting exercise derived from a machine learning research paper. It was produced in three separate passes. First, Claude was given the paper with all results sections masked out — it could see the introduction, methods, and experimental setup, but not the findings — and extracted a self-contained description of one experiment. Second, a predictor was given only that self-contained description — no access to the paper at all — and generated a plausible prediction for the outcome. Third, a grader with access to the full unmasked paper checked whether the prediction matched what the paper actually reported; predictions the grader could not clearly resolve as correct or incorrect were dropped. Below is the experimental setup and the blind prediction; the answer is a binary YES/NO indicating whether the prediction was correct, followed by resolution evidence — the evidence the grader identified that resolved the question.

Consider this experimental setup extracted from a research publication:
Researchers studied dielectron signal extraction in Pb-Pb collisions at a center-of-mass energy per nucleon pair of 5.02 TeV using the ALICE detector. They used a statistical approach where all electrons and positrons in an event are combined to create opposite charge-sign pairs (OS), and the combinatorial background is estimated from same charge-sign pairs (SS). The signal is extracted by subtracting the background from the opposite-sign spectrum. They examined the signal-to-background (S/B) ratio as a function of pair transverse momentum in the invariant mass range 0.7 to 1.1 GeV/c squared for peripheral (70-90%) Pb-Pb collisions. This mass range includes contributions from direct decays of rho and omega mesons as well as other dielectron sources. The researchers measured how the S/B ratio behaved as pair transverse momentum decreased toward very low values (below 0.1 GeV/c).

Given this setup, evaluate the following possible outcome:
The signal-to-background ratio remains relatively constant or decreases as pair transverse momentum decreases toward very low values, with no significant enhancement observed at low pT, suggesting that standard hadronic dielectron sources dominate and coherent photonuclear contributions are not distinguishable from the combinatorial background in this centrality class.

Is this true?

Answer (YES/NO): NO